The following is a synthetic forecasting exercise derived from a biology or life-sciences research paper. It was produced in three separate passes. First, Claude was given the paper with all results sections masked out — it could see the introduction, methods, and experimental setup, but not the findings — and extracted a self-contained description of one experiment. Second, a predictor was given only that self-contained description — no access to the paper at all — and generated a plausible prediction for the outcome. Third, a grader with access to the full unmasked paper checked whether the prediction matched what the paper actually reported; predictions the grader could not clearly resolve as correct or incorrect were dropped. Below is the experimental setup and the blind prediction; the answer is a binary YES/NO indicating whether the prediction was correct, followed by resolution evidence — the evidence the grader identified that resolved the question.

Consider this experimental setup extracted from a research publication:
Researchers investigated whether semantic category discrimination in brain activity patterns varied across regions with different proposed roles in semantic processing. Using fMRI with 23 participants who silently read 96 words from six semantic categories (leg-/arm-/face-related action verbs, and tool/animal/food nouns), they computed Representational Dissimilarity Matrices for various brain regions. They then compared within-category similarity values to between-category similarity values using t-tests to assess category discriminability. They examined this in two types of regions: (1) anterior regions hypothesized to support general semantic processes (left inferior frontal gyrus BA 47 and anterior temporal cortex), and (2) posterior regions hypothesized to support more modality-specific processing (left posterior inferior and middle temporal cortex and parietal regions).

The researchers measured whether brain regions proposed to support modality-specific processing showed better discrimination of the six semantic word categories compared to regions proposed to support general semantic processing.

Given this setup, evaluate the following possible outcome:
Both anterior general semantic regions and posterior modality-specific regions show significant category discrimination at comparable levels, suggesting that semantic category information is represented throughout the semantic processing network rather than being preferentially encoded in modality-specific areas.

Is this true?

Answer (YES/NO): NO